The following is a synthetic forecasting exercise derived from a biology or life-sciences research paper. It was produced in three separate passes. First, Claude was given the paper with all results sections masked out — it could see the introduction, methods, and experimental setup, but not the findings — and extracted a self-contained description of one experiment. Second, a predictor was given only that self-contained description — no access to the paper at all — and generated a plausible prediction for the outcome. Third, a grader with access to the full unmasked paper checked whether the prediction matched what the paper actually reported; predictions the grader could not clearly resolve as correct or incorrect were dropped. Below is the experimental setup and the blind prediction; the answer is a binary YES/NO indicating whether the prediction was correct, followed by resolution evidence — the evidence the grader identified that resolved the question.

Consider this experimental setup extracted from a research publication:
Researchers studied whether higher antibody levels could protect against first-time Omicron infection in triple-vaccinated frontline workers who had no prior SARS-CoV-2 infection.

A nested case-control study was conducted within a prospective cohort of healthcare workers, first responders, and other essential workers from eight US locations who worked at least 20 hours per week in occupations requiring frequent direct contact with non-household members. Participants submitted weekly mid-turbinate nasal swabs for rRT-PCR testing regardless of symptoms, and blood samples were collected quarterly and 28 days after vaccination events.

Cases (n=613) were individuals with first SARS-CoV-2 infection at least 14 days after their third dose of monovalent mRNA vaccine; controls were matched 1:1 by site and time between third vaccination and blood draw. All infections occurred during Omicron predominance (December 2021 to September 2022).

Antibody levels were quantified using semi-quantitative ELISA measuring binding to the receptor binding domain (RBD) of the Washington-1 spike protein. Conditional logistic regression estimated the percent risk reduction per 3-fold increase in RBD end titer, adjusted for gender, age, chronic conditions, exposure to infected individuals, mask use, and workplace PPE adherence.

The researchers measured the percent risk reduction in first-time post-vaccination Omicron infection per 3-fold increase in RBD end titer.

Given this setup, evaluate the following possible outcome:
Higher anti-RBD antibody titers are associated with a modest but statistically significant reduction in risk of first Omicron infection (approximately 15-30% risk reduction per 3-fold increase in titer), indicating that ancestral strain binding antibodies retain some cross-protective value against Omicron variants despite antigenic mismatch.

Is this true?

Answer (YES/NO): YES